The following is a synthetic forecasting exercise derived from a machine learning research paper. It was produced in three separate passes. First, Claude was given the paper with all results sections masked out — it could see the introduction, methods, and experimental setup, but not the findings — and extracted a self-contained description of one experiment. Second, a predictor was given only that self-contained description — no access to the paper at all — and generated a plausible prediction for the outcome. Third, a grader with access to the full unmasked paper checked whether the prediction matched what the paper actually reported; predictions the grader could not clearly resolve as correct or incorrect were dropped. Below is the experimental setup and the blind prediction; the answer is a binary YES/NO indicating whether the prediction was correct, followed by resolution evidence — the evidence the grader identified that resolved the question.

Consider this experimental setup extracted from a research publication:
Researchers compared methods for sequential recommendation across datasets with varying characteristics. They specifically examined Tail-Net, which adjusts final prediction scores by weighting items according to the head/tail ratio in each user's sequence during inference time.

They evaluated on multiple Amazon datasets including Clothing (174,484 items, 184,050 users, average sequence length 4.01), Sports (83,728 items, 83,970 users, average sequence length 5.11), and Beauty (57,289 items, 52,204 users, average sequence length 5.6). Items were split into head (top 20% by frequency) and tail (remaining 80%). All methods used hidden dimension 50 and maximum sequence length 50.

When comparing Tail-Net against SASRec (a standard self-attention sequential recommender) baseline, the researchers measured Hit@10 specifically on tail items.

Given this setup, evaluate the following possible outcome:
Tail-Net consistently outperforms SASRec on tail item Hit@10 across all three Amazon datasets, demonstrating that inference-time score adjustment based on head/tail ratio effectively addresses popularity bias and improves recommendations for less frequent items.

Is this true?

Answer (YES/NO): NO